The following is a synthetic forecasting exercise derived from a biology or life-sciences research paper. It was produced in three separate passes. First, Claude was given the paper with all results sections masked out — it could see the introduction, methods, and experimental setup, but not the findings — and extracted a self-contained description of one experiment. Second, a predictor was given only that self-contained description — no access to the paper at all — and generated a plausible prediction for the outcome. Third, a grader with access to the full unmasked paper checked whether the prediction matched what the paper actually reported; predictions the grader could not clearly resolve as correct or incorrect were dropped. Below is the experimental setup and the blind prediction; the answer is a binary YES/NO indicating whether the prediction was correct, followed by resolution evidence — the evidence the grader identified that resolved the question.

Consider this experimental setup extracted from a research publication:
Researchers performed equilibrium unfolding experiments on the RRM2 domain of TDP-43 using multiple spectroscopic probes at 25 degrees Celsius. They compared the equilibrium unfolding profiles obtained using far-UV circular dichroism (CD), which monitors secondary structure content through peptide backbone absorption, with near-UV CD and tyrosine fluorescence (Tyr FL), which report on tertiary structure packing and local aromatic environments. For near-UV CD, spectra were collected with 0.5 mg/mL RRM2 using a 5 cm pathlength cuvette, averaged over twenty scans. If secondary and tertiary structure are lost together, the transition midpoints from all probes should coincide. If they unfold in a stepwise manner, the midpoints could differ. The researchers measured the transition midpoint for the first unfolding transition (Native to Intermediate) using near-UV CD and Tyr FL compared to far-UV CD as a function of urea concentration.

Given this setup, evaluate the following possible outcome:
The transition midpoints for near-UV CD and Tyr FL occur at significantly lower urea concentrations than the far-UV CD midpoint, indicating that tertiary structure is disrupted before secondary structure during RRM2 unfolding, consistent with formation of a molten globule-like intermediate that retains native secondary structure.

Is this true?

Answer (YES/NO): NO